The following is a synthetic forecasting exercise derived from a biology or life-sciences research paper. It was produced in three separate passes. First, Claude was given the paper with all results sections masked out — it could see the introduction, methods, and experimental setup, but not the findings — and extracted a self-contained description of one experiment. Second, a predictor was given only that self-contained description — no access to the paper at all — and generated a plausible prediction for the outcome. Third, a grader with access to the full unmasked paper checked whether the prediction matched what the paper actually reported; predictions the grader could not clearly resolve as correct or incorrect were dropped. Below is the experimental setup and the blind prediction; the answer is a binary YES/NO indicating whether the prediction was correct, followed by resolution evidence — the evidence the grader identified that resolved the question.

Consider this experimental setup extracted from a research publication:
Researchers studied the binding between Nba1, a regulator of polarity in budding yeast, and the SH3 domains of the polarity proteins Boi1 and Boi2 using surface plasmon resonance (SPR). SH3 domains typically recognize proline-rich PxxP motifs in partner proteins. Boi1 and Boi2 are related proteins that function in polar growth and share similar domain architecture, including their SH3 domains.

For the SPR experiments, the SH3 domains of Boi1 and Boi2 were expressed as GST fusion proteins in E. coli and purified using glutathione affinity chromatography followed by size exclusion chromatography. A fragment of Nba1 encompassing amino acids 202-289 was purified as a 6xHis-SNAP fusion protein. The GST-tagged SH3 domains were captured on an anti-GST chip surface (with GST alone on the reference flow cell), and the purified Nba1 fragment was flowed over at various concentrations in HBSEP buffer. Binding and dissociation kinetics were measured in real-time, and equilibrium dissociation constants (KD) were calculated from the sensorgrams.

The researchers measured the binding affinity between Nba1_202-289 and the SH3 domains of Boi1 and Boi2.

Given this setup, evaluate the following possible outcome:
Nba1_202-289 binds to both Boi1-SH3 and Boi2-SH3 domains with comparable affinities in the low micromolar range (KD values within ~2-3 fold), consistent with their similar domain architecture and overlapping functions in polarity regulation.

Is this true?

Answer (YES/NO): YES